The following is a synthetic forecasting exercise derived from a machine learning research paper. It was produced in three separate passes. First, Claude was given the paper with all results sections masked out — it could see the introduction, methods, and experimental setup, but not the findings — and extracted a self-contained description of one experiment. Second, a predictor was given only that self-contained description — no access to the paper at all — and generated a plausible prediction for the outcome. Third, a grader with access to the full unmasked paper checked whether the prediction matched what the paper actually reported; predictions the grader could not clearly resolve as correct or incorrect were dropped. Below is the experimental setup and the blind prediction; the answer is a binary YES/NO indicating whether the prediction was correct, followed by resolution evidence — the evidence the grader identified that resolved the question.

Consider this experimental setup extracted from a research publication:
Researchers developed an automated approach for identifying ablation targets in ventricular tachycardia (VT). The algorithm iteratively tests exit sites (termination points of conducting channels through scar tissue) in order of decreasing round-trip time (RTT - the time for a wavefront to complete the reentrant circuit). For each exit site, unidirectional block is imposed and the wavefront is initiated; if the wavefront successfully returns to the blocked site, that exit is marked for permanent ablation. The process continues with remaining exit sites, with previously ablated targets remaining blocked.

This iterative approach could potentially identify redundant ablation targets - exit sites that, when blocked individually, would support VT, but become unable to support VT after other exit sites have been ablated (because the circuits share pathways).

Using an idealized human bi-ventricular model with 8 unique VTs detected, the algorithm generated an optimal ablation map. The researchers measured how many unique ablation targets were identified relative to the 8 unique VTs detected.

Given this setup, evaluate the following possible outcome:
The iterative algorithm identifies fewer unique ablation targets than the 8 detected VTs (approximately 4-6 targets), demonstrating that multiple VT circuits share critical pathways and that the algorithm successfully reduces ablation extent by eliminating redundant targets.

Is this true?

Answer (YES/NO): YES